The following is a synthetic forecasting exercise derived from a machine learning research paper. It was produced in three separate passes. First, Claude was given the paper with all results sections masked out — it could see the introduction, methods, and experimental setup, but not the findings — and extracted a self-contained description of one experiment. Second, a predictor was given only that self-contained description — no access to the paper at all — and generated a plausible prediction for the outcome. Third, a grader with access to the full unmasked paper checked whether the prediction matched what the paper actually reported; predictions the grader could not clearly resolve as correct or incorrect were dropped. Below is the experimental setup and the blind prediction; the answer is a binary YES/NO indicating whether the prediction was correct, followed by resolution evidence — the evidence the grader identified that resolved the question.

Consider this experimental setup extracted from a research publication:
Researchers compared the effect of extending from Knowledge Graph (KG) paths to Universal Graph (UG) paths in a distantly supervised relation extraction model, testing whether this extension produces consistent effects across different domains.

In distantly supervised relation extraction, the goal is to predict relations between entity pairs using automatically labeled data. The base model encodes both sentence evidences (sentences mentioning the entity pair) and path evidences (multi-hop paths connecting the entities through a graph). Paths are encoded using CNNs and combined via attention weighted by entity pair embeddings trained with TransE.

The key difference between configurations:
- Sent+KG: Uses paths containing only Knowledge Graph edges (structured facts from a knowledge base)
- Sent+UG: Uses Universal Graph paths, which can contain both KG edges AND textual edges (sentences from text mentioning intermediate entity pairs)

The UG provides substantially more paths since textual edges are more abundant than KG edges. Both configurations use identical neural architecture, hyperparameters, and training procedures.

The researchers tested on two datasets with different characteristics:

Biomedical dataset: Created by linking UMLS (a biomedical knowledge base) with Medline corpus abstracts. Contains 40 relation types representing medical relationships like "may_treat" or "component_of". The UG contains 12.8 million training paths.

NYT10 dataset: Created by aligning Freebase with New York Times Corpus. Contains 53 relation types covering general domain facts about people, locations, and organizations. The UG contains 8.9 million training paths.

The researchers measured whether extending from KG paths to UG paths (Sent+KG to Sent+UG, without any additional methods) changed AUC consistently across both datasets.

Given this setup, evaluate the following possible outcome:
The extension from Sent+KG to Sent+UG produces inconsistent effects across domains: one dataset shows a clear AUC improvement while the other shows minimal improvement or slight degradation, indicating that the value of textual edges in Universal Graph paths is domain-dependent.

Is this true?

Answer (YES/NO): NO